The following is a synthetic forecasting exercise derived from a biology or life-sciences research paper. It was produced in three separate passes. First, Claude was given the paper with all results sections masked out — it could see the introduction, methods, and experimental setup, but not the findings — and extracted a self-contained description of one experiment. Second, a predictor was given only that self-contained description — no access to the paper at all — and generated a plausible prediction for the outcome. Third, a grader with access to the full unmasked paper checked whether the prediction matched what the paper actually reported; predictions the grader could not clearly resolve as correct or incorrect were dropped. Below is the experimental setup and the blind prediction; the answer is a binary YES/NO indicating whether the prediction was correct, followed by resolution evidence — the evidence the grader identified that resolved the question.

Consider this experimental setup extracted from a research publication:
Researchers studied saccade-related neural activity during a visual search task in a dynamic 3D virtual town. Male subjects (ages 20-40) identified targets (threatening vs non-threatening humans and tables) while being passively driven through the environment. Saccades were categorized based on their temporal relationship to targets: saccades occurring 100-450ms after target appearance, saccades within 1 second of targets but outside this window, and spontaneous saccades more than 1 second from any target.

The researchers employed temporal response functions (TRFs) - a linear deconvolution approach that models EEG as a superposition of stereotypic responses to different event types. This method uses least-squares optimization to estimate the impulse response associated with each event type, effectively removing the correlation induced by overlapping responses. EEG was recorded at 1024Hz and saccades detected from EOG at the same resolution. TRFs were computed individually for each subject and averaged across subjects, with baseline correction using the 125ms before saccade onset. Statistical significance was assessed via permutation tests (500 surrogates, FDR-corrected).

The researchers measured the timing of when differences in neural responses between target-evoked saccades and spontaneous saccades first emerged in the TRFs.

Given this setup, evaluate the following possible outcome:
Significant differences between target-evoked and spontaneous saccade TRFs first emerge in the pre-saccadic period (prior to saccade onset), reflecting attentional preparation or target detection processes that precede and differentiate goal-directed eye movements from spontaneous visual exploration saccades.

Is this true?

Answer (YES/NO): NO